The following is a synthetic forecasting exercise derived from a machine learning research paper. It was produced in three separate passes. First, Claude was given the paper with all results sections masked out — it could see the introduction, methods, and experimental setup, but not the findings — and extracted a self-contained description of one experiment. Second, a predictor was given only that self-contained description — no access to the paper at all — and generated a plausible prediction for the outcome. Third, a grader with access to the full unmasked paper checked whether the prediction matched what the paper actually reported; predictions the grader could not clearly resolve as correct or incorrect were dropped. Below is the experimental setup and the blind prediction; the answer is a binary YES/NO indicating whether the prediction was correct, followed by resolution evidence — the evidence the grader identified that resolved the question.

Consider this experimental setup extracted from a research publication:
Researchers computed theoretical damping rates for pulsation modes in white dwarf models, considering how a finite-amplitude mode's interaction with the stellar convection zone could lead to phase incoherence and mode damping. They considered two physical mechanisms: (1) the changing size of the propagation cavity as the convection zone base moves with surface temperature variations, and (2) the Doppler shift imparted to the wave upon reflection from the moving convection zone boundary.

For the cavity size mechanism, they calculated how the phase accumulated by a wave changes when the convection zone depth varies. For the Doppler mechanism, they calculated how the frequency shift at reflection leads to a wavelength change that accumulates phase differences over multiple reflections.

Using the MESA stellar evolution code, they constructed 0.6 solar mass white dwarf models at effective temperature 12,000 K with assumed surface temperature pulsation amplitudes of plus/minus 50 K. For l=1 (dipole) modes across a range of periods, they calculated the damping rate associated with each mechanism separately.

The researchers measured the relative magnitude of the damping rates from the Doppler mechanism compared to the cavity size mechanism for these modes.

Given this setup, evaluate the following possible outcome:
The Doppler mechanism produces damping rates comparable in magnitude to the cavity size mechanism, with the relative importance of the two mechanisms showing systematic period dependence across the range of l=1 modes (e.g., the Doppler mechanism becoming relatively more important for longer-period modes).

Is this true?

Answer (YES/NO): NO